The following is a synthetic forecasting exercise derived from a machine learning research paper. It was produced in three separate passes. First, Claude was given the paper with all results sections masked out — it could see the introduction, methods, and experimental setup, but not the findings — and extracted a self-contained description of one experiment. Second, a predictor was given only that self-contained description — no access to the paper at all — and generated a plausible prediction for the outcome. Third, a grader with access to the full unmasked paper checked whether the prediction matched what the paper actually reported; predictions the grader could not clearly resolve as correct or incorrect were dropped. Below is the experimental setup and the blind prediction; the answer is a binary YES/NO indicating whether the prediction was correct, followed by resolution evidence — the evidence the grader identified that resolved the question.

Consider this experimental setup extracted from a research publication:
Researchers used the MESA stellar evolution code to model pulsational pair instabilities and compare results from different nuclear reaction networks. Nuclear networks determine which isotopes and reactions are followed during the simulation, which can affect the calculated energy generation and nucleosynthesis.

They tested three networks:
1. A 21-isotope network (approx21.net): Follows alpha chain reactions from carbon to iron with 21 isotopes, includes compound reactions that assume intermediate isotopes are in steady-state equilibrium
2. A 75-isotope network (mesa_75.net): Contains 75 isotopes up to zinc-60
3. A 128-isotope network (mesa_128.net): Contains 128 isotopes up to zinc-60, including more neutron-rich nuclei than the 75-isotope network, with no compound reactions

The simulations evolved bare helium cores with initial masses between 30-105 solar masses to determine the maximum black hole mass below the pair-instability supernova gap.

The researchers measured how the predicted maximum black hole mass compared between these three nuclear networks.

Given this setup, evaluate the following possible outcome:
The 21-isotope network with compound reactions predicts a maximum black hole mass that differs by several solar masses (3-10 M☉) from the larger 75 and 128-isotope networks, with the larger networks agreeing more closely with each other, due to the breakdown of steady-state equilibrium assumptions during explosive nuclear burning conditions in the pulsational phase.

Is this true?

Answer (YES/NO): NO